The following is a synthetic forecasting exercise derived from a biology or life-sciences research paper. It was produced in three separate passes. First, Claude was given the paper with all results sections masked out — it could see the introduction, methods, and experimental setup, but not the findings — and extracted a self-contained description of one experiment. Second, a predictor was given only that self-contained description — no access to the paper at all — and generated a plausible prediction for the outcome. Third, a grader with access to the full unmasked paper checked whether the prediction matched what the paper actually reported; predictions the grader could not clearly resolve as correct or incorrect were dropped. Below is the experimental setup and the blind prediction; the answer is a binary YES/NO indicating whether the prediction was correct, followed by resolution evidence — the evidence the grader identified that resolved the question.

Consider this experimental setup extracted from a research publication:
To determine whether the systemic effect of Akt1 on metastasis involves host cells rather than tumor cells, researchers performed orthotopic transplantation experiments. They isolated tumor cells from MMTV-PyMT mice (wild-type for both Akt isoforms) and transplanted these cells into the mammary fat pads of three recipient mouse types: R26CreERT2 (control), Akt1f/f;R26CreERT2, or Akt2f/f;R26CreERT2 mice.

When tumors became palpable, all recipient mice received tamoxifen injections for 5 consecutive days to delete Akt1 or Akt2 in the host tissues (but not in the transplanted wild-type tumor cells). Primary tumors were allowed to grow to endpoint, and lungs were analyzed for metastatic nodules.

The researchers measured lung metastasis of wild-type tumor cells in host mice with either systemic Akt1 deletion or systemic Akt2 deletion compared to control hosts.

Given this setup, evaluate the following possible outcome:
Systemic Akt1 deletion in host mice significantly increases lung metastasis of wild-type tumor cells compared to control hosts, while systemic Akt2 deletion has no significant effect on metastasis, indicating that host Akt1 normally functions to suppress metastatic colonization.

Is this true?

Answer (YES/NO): NO